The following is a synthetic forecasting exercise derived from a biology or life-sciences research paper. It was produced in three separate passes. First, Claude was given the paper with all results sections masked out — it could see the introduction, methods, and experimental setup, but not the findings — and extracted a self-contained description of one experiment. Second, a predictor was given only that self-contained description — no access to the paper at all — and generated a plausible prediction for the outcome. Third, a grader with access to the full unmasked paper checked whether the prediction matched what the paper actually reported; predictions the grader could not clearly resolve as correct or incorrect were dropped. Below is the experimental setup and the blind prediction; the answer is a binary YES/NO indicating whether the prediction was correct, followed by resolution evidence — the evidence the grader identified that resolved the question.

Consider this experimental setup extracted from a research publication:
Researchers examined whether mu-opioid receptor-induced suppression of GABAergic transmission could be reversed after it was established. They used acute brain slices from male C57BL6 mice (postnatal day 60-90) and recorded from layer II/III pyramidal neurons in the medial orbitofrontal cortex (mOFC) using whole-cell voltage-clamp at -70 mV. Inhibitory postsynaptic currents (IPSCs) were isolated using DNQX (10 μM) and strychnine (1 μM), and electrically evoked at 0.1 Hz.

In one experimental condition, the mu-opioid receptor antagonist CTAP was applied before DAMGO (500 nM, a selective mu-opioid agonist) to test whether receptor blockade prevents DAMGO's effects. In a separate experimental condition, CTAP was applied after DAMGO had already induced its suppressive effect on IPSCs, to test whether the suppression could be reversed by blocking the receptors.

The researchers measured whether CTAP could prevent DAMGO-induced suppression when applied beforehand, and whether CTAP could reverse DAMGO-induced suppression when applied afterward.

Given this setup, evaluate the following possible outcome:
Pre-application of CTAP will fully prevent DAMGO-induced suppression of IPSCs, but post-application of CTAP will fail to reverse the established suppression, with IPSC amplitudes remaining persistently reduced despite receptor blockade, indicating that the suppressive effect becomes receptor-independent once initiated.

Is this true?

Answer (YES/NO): YES